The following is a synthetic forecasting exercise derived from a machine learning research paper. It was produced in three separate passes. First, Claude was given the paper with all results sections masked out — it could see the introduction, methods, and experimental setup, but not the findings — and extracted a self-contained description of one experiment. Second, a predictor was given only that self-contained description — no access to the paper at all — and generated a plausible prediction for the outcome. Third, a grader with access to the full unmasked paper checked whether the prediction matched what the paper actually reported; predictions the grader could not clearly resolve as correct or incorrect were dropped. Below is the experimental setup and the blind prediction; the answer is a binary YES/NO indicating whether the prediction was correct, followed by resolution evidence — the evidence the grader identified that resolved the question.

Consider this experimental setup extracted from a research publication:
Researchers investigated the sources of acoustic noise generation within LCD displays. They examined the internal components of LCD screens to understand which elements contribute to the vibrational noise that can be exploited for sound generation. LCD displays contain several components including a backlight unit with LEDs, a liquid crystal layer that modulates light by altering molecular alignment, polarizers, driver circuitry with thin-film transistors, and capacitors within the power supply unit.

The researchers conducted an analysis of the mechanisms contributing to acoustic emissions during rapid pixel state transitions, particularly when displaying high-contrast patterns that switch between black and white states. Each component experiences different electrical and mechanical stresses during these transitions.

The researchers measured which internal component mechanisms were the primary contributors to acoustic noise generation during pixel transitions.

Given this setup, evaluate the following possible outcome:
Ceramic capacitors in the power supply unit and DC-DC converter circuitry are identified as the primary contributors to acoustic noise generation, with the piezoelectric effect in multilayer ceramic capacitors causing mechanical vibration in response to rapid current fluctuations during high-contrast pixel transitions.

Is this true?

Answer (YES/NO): NO